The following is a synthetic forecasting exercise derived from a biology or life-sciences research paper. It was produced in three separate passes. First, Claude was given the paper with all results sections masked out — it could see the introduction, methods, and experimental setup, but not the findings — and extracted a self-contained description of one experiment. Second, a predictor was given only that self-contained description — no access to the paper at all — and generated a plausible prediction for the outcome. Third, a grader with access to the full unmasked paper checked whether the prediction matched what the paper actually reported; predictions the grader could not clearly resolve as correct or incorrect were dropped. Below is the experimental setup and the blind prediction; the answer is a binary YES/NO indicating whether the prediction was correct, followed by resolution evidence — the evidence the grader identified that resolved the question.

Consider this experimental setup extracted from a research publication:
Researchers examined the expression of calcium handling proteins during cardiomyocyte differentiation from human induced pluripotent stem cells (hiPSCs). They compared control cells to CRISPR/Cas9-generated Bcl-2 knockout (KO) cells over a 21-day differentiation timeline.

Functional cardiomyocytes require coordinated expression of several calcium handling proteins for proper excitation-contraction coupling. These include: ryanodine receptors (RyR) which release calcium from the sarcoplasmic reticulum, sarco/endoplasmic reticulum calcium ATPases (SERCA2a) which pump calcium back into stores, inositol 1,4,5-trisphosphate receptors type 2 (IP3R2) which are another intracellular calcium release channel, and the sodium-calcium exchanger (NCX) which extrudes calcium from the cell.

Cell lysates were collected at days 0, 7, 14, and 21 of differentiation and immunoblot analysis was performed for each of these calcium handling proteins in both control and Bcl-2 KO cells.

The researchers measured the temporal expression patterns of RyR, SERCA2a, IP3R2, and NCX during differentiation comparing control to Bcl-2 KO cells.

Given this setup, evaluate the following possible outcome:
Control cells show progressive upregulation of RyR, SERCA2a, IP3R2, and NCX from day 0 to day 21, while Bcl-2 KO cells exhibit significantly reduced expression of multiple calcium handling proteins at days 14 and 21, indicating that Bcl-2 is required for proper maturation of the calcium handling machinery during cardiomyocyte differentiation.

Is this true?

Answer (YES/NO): NO